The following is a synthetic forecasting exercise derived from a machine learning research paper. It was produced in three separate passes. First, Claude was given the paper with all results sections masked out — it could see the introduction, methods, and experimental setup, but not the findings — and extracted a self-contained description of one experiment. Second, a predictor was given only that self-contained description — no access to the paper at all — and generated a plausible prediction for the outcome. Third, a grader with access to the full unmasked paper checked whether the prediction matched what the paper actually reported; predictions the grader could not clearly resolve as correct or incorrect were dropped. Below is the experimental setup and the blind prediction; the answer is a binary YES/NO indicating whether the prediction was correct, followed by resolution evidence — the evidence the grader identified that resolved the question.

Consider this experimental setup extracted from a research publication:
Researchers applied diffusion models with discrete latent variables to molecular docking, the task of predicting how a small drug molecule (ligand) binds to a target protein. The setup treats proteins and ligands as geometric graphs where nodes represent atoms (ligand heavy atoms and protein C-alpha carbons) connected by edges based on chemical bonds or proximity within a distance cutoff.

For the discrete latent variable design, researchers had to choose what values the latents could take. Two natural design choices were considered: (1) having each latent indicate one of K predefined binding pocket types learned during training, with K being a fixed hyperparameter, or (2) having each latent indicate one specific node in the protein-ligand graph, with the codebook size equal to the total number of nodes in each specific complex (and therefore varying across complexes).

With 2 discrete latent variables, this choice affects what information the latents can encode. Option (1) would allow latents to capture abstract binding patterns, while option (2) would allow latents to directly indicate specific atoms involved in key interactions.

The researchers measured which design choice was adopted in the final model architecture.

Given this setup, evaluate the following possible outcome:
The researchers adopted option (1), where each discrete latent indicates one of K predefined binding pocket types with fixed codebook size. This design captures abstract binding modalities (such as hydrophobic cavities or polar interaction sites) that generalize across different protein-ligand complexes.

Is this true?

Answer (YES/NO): NO